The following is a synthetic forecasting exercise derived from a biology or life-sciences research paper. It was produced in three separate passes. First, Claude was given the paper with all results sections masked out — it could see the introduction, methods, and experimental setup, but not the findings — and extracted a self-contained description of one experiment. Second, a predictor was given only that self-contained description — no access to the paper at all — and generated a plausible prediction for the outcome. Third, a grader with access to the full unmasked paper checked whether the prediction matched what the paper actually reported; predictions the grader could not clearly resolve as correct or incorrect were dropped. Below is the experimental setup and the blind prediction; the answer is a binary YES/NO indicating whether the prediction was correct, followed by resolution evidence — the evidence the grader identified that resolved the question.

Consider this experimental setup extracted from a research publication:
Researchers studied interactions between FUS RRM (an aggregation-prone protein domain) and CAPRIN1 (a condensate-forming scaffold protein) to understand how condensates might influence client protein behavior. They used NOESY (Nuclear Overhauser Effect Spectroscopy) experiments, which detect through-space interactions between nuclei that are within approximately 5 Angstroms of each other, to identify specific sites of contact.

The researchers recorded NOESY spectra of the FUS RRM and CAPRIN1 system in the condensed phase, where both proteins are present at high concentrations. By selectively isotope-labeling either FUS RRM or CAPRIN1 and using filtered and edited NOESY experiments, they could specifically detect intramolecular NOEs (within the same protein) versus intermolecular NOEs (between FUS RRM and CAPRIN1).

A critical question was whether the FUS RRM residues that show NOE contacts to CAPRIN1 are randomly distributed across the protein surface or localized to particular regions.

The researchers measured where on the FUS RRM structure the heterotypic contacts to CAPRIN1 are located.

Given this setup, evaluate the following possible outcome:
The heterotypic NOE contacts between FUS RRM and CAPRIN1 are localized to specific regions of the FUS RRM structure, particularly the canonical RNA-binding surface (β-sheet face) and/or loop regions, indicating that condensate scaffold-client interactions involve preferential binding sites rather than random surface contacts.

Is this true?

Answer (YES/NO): NO